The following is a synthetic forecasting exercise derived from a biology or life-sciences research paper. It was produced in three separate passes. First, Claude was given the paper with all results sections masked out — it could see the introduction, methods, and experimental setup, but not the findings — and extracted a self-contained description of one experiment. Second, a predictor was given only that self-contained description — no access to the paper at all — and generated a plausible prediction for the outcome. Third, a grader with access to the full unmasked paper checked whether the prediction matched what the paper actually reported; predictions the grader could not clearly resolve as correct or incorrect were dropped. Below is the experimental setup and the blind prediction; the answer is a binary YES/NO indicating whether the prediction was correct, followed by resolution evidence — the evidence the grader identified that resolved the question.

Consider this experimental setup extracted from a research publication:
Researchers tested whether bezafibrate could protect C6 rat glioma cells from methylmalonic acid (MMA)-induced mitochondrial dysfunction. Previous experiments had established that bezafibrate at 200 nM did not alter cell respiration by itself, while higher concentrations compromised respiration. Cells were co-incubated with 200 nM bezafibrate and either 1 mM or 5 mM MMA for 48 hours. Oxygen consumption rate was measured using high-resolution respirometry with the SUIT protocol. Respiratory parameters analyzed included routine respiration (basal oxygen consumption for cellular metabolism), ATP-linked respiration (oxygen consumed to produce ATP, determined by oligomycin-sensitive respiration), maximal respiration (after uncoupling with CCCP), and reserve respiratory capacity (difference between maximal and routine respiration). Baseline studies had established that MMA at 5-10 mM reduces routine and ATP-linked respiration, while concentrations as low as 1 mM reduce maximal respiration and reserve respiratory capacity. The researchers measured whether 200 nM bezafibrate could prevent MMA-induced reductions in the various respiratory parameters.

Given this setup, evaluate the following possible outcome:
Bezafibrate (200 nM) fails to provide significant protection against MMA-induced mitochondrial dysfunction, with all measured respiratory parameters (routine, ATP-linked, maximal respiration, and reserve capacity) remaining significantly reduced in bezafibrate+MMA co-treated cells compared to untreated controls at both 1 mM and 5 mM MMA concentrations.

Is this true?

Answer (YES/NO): NO